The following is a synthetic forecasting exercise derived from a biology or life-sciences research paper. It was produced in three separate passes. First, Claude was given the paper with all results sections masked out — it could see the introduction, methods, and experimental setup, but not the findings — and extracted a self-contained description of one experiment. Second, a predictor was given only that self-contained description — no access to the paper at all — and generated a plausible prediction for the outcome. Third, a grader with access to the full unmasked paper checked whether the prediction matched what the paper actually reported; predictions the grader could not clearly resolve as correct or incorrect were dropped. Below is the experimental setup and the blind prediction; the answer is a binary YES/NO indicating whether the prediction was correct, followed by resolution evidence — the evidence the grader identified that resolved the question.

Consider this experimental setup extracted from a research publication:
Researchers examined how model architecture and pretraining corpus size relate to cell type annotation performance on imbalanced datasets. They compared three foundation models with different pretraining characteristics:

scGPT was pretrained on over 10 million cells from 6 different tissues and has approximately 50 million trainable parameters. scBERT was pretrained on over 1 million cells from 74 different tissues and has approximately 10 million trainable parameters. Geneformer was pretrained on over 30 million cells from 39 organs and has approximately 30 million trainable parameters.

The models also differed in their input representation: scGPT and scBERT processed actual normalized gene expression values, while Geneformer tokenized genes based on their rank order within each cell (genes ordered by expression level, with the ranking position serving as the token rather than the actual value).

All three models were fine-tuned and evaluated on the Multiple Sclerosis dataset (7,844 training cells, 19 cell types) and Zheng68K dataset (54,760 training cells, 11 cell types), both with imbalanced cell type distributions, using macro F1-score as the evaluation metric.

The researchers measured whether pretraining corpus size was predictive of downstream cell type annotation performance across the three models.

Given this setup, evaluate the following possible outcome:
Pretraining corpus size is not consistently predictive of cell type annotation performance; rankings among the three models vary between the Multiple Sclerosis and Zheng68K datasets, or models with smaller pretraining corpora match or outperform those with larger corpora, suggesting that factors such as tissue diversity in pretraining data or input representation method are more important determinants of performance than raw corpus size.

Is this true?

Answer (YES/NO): YES